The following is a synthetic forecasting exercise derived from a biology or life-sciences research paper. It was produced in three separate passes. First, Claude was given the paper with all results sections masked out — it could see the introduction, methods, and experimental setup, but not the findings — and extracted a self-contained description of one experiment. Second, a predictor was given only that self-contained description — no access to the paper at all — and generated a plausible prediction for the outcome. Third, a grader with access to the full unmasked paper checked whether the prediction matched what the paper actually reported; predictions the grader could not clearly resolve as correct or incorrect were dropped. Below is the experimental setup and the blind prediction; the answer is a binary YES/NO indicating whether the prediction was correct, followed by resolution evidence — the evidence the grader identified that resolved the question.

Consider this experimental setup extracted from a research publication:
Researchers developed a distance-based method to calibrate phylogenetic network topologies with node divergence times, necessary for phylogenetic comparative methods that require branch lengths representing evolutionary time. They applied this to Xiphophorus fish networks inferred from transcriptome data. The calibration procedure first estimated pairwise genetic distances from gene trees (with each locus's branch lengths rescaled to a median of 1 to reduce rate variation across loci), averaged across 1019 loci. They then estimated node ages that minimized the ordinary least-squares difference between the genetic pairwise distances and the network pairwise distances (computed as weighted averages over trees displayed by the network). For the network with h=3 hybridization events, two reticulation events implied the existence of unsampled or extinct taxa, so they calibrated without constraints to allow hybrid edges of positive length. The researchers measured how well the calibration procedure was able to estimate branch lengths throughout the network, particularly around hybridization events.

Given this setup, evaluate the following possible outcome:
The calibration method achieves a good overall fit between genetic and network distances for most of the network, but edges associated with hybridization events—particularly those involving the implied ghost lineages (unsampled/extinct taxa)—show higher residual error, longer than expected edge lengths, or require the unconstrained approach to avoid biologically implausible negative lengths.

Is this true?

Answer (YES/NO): NO